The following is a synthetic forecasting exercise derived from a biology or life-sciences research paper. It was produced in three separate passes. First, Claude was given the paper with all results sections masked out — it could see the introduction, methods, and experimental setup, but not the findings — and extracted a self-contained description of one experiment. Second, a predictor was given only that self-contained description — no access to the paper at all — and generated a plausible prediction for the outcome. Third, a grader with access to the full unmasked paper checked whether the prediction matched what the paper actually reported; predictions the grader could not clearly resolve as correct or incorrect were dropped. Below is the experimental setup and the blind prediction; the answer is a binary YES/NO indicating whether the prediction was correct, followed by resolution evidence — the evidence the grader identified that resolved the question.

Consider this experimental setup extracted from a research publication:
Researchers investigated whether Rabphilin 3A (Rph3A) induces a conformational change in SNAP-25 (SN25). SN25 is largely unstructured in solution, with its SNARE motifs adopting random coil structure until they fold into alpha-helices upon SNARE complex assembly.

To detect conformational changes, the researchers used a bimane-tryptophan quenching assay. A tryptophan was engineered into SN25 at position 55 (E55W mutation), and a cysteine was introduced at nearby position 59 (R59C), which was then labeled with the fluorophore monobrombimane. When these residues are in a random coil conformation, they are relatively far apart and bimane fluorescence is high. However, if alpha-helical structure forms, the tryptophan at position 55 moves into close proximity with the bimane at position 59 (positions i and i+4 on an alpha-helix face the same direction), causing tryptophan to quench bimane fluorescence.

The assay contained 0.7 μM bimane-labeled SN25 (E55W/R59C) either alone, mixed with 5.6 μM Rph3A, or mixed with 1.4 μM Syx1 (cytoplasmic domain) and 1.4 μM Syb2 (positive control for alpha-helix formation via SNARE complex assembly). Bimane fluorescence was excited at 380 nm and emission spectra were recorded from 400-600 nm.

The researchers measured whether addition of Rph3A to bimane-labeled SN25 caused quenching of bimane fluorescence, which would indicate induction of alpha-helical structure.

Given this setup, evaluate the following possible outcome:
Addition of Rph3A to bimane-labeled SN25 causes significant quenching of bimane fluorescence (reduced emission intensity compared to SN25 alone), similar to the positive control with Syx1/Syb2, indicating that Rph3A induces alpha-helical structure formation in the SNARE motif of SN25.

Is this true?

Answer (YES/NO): YES